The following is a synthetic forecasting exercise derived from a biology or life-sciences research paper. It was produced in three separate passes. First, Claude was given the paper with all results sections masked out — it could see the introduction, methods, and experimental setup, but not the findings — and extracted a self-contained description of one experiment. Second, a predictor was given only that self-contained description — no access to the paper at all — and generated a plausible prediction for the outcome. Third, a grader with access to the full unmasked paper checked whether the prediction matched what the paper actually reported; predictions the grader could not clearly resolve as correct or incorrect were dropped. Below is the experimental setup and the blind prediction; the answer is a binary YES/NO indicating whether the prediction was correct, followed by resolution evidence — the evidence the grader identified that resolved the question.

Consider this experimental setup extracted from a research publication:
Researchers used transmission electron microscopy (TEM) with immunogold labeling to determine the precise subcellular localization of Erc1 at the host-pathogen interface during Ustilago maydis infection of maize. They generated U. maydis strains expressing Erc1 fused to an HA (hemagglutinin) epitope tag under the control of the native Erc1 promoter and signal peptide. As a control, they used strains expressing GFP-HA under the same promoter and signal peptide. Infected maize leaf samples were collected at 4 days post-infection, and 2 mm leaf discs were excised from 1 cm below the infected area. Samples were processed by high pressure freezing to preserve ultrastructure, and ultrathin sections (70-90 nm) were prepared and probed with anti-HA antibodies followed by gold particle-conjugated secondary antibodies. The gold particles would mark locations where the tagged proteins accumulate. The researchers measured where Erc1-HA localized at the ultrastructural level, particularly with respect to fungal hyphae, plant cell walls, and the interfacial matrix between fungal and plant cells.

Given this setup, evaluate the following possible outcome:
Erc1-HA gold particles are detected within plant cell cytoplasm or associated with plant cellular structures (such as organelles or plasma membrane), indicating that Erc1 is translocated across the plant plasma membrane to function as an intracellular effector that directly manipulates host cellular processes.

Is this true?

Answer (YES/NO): NO